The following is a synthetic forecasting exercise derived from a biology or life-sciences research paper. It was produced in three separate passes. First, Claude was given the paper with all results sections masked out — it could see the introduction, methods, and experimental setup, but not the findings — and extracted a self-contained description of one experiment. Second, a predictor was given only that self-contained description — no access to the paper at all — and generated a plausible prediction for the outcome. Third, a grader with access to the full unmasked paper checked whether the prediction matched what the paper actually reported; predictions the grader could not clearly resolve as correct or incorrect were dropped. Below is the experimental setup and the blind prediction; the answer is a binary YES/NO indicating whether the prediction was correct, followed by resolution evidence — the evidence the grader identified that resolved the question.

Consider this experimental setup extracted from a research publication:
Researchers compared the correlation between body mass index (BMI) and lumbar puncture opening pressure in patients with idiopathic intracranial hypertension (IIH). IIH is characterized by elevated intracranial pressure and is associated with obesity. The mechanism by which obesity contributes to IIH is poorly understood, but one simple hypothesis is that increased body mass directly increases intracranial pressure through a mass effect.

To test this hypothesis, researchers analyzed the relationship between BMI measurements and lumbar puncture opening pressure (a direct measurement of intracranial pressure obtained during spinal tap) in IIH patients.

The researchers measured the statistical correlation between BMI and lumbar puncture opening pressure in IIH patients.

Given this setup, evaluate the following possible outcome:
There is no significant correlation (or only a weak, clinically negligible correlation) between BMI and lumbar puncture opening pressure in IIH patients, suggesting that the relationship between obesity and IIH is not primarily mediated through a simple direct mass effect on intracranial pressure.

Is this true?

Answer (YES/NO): YES